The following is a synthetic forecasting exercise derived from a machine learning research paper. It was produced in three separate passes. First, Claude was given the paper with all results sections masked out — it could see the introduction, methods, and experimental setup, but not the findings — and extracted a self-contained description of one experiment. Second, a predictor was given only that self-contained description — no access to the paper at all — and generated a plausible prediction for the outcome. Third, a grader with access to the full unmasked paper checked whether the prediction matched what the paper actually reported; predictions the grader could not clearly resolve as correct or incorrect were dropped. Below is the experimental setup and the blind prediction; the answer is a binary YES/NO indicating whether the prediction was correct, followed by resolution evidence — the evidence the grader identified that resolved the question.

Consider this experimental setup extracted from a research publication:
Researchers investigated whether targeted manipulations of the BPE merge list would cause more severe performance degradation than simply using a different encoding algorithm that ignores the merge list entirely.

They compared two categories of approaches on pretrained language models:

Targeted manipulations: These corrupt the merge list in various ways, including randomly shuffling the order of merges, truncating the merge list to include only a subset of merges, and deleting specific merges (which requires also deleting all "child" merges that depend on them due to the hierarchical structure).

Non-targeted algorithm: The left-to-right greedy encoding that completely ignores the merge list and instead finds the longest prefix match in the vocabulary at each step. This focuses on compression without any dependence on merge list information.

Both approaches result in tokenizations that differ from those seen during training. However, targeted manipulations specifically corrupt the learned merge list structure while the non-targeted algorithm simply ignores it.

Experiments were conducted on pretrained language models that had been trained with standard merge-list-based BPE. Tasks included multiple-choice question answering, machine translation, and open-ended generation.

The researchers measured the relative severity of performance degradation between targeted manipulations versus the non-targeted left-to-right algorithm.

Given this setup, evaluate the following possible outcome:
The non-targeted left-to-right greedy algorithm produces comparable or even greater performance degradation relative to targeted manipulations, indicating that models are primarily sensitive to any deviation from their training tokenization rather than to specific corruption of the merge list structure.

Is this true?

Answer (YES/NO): NO